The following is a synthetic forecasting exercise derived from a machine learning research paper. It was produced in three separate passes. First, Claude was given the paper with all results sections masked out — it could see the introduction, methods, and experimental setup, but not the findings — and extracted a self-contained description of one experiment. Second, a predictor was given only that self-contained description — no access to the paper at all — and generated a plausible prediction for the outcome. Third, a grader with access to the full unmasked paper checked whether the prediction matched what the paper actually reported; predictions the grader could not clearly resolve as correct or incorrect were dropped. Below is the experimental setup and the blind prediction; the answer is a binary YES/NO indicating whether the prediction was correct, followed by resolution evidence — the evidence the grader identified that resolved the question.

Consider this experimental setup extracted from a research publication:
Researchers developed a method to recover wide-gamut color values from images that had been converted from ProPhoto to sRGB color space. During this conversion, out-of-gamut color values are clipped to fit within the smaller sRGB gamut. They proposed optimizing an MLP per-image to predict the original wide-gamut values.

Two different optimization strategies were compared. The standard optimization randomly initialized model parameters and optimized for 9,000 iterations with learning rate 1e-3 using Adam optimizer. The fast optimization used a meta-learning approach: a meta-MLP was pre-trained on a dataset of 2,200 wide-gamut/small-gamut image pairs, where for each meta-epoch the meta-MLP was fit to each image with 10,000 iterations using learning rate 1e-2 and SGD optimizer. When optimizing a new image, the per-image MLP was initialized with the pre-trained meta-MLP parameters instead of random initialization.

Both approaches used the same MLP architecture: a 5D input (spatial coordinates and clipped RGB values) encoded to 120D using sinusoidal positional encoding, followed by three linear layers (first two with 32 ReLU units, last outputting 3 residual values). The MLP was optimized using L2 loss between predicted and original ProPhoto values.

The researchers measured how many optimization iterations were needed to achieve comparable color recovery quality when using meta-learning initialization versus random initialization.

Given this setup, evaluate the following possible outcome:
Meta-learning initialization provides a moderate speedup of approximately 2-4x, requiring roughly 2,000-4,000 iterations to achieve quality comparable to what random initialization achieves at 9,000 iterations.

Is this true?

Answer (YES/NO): NO